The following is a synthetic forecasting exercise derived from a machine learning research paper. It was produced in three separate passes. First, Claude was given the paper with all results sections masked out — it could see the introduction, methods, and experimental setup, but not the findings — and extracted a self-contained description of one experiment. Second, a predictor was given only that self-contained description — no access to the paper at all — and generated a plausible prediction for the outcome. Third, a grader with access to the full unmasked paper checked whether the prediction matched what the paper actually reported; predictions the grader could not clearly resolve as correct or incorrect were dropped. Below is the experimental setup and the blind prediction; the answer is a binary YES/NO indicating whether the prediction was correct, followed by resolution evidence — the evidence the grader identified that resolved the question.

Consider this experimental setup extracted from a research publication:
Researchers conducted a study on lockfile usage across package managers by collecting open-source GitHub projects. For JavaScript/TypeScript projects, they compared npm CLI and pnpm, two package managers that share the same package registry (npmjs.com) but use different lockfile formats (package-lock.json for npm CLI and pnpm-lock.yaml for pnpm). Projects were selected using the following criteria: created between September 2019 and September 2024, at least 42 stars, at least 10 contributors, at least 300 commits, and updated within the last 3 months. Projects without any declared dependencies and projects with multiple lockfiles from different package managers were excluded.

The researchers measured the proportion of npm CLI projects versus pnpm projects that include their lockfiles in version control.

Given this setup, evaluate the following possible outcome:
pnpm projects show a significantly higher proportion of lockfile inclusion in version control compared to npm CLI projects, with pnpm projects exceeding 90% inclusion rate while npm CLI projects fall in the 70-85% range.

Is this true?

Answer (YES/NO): NO